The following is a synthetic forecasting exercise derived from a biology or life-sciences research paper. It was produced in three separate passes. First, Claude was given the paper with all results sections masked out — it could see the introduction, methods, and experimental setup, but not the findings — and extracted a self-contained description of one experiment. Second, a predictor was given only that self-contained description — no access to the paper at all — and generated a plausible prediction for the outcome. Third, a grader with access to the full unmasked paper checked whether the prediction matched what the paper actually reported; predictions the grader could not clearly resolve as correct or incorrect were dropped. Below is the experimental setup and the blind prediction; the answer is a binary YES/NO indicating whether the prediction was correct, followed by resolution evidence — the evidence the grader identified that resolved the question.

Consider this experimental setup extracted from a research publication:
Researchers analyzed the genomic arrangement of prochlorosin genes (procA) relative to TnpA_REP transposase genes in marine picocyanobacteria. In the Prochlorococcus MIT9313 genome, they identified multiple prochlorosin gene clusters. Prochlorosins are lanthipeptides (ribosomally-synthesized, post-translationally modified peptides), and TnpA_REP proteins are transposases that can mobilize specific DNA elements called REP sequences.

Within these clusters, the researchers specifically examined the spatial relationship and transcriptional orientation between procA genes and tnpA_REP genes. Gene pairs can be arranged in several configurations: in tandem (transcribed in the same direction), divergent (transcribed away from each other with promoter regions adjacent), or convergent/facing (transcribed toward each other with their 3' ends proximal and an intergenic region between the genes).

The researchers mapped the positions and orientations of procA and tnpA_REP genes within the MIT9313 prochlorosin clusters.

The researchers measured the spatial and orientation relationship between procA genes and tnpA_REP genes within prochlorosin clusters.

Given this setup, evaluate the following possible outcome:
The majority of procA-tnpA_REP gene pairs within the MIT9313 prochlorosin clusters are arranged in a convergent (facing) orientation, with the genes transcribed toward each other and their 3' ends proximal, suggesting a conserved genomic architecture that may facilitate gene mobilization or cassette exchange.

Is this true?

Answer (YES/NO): YES